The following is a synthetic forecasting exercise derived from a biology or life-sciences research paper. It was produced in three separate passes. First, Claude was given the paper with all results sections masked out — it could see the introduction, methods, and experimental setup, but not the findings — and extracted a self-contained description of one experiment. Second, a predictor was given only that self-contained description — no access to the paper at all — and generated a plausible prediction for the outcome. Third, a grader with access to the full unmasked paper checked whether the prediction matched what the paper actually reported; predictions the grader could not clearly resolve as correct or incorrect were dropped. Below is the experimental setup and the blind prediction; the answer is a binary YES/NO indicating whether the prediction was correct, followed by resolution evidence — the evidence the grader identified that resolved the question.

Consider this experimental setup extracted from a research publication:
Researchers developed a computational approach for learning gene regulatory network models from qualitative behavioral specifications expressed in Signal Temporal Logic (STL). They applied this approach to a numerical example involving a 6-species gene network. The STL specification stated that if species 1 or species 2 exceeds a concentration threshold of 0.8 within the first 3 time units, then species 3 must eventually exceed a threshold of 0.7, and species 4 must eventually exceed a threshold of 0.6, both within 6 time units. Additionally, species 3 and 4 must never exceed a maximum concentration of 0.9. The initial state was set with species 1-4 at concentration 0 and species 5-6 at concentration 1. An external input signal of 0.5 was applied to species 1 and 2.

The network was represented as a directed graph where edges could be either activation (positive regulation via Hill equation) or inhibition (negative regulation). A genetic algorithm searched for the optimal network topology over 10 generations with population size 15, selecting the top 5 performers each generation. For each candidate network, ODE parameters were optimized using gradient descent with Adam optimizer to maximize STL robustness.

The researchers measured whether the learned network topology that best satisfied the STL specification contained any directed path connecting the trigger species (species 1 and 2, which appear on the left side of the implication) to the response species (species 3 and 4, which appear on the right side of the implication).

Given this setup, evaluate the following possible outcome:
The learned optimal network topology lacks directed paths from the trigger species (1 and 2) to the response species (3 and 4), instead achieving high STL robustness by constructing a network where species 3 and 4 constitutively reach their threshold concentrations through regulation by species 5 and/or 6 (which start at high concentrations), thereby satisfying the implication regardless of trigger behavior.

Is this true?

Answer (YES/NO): YES